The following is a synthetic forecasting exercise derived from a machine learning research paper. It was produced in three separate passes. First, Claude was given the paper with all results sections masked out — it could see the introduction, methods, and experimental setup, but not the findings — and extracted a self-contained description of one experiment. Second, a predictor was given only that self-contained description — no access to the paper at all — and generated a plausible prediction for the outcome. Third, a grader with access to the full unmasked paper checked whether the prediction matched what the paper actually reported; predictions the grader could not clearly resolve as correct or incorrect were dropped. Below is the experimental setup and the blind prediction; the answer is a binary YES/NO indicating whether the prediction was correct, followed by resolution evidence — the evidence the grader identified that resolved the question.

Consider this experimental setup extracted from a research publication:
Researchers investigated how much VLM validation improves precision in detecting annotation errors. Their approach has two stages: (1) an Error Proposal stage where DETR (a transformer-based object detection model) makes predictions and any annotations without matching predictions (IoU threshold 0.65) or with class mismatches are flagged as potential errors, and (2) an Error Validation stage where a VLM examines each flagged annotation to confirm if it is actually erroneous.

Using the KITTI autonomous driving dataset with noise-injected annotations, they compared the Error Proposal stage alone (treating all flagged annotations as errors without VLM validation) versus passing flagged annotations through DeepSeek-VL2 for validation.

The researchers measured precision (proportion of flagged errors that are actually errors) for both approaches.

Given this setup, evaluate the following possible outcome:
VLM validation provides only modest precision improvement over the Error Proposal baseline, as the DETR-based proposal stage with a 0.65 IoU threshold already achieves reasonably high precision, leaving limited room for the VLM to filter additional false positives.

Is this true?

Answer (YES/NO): NO